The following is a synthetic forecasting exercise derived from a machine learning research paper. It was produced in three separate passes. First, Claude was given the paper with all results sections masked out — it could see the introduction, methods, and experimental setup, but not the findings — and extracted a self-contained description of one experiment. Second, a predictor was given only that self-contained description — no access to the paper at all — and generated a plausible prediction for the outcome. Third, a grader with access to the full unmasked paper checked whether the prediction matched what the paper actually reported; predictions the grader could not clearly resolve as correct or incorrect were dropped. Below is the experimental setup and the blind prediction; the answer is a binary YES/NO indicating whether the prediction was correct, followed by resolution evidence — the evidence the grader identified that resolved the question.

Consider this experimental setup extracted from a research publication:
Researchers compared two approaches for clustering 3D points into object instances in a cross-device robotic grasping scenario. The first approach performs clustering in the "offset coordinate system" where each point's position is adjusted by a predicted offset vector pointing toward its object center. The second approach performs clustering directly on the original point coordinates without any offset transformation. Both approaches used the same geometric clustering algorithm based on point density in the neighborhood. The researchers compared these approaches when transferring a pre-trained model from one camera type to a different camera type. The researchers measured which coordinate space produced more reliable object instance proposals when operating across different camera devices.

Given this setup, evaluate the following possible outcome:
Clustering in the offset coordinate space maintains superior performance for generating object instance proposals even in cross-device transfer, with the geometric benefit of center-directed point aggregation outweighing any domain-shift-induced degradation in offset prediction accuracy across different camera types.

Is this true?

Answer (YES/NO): NO